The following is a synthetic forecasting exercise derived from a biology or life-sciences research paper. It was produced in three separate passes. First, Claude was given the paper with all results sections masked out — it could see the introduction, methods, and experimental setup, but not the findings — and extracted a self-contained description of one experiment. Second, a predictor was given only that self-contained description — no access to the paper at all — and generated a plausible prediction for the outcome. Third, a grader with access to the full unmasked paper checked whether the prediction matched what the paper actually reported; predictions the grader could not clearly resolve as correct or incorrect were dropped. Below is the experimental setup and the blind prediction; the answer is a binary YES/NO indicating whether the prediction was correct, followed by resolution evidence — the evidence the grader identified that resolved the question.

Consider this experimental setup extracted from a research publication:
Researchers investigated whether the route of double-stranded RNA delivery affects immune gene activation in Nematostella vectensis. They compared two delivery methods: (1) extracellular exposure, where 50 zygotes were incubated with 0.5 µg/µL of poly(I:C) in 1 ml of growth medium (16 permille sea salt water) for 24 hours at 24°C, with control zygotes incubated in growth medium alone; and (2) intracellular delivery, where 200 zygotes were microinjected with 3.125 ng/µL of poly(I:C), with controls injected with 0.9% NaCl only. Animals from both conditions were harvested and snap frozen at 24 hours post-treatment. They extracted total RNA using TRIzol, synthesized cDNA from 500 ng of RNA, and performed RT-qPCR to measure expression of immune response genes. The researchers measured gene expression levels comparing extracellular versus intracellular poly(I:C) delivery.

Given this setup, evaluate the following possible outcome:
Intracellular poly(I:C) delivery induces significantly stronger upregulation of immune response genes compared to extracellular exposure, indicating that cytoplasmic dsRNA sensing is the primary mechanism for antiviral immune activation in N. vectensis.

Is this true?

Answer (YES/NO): YES